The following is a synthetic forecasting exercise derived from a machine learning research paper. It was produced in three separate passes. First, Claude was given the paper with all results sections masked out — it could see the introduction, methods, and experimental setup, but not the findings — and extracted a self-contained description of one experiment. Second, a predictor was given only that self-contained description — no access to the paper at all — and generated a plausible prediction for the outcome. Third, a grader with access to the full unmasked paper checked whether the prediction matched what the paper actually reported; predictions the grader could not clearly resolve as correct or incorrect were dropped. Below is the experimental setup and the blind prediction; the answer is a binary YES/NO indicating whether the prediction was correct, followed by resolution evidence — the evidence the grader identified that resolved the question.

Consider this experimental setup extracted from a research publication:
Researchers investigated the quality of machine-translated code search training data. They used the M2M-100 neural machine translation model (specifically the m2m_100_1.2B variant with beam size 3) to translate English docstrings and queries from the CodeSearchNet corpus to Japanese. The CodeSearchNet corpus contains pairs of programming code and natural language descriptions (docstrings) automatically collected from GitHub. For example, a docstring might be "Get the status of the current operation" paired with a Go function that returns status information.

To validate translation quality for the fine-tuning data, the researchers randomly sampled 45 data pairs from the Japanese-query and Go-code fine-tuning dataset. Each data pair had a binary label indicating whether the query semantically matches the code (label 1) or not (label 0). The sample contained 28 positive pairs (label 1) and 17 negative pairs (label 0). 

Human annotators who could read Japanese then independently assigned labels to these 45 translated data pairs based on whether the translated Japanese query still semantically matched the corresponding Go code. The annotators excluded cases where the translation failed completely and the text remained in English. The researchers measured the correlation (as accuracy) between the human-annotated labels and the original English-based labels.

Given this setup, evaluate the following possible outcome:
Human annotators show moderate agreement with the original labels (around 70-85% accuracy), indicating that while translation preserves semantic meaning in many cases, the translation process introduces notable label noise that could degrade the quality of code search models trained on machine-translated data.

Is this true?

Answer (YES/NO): NO